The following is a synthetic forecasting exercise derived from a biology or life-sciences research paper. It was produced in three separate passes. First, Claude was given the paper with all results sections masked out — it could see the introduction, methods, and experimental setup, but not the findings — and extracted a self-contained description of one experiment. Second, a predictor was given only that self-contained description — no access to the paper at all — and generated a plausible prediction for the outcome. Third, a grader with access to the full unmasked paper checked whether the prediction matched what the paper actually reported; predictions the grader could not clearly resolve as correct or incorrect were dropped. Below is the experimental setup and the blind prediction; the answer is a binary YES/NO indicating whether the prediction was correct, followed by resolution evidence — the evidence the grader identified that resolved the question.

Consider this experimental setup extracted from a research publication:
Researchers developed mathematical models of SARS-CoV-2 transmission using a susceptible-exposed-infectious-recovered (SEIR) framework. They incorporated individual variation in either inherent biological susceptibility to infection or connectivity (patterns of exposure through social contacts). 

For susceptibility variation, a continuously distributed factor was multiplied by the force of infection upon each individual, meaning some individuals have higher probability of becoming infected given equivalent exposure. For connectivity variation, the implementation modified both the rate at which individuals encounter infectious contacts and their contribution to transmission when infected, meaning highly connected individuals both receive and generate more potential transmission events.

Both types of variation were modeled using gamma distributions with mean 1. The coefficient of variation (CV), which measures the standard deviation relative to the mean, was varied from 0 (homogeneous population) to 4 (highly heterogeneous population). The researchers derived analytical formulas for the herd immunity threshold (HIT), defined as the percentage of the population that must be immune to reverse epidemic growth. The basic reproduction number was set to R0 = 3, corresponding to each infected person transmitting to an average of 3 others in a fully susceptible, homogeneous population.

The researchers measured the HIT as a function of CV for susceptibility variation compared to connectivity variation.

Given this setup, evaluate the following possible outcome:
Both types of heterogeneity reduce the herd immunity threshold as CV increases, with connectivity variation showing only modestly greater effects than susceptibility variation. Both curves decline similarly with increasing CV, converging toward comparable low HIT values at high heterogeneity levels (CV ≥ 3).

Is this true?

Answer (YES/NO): NO